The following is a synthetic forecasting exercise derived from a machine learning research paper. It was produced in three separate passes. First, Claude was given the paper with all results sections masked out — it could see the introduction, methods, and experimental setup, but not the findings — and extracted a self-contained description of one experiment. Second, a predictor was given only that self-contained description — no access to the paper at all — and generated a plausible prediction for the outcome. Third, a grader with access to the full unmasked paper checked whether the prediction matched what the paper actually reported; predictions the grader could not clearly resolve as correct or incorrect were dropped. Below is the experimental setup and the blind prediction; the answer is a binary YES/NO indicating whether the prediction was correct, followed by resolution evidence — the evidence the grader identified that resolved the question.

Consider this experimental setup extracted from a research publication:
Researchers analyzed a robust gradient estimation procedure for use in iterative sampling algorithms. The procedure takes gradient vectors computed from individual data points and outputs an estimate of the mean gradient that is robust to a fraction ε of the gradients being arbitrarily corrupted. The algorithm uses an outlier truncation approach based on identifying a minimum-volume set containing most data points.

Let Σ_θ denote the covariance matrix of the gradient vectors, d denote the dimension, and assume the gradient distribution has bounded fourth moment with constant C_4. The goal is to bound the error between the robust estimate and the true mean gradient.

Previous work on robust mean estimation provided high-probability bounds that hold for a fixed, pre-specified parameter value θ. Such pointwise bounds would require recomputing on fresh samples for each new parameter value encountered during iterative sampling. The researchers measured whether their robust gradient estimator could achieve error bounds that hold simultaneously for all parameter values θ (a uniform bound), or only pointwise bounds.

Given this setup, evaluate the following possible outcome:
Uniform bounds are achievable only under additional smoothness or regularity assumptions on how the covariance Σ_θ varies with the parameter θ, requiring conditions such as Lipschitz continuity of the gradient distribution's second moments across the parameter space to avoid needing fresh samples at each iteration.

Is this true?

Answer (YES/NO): NO